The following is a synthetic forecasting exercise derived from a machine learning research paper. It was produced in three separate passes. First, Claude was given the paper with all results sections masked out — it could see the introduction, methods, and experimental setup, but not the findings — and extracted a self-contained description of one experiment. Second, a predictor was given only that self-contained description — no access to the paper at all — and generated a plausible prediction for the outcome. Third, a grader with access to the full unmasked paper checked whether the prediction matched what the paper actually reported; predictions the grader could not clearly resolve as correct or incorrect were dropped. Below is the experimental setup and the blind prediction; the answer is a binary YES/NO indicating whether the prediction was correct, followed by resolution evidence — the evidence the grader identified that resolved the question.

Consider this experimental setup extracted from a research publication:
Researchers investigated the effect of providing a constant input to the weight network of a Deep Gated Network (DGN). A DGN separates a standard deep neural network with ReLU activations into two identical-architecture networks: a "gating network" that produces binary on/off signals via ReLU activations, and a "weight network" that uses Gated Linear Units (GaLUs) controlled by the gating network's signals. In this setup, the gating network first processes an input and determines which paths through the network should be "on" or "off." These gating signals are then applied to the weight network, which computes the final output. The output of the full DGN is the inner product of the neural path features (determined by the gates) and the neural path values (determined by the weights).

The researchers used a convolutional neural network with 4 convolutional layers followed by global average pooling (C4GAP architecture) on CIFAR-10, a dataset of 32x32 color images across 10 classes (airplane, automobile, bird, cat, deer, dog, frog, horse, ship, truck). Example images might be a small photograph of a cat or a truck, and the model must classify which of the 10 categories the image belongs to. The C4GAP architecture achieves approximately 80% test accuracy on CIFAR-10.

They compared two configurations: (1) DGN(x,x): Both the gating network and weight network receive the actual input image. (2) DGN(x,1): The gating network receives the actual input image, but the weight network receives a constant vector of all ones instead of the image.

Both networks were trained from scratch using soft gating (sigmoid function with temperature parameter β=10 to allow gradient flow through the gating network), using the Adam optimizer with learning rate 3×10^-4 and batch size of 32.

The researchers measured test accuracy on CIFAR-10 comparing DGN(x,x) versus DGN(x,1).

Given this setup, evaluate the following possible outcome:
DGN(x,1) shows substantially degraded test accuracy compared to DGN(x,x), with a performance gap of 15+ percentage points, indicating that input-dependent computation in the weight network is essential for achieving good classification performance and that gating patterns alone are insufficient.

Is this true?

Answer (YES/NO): NO